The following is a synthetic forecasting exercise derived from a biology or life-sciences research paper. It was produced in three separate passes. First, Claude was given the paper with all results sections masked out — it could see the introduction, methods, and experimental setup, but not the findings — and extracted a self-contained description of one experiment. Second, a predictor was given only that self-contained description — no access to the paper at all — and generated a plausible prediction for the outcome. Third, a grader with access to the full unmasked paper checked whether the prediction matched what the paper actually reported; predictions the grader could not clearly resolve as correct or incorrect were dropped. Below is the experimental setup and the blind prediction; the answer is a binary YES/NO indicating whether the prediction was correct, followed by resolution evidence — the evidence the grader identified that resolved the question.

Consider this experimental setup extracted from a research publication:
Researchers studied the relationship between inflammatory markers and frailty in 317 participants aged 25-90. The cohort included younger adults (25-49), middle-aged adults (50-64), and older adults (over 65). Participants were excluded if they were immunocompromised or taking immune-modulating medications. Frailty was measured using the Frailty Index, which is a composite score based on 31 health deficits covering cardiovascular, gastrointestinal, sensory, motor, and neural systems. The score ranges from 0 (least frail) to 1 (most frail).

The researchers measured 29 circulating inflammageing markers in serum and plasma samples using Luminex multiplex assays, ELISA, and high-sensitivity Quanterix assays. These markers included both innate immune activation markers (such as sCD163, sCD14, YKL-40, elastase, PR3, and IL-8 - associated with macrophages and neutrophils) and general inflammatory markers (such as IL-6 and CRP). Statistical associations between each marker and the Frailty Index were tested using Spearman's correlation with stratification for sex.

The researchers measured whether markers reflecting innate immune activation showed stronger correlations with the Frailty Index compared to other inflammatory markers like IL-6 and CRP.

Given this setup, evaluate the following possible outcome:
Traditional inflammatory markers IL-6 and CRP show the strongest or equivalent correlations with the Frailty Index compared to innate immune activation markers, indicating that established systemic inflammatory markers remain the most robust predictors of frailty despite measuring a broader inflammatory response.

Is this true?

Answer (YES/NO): YES